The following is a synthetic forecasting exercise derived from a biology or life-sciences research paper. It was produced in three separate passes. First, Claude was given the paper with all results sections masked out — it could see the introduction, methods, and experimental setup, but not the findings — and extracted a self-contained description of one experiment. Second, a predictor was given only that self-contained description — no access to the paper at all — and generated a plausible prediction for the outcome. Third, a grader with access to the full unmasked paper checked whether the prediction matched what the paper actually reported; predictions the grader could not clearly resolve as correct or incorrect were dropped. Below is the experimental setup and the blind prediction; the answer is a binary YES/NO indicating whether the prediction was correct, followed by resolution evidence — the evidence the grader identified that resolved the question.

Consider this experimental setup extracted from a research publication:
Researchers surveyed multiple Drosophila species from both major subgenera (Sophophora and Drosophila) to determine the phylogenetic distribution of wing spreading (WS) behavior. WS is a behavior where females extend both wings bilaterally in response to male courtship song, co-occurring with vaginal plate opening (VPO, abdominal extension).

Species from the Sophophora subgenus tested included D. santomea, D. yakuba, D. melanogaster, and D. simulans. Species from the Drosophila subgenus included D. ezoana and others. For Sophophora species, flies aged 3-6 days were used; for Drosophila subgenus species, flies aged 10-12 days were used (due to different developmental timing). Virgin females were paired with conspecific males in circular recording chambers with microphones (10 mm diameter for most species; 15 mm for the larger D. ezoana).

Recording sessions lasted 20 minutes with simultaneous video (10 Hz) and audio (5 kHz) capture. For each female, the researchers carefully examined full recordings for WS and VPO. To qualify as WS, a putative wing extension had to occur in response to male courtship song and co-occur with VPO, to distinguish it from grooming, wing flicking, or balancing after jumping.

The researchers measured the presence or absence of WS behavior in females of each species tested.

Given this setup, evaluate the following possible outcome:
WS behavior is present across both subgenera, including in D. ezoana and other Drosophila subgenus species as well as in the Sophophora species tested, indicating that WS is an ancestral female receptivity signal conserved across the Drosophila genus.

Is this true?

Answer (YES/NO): NO